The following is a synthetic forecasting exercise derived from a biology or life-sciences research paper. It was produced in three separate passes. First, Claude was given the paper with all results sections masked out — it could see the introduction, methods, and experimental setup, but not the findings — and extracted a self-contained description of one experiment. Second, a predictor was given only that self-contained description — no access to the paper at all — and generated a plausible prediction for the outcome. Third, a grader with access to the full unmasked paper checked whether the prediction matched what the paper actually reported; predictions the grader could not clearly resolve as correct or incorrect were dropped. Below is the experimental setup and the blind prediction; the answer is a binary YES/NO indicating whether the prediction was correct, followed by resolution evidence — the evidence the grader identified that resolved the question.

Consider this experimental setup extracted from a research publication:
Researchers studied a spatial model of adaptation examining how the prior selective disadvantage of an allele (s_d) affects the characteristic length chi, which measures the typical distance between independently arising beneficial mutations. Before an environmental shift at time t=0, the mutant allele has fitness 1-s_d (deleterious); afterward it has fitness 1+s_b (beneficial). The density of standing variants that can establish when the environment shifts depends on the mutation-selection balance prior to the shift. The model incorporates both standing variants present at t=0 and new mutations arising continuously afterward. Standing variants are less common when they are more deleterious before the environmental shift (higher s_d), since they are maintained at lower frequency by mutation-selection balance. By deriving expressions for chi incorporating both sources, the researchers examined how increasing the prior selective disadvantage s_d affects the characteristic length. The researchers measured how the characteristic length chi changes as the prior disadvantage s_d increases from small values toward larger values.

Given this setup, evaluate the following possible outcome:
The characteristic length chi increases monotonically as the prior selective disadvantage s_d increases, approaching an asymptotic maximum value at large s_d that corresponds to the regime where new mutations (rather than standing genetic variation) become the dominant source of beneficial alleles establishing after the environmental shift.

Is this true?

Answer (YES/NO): YES